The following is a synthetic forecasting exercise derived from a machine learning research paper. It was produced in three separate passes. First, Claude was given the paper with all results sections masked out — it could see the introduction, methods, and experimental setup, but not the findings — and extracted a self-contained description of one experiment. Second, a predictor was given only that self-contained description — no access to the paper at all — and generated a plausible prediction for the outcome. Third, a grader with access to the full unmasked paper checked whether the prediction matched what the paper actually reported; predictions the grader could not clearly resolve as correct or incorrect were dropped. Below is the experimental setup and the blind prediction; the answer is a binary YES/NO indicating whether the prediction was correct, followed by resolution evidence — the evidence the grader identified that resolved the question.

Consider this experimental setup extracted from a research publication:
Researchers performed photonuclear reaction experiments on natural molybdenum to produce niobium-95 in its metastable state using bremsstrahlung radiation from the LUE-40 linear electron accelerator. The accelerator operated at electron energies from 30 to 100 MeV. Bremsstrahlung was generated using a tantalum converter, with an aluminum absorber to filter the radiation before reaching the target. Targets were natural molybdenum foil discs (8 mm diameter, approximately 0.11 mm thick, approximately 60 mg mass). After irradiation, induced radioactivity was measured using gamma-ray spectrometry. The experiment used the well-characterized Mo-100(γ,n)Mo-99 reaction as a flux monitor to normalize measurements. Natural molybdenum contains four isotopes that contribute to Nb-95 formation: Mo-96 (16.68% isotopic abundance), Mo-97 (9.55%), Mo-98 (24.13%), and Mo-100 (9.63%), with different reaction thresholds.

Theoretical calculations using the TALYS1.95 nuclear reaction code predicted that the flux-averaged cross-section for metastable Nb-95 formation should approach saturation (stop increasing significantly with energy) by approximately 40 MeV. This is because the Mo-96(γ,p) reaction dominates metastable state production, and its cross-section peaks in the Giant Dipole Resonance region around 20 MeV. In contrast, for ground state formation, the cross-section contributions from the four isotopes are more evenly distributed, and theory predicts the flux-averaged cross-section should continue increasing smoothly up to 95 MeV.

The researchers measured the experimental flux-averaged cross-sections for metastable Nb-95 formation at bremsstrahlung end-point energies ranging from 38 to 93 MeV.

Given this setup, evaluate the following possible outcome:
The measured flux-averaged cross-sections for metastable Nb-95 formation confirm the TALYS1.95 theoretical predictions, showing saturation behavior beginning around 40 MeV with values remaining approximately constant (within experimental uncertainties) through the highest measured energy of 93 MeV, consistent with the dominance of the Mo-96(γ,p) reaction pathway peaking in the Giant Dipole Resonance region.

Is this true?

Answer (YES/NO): NO